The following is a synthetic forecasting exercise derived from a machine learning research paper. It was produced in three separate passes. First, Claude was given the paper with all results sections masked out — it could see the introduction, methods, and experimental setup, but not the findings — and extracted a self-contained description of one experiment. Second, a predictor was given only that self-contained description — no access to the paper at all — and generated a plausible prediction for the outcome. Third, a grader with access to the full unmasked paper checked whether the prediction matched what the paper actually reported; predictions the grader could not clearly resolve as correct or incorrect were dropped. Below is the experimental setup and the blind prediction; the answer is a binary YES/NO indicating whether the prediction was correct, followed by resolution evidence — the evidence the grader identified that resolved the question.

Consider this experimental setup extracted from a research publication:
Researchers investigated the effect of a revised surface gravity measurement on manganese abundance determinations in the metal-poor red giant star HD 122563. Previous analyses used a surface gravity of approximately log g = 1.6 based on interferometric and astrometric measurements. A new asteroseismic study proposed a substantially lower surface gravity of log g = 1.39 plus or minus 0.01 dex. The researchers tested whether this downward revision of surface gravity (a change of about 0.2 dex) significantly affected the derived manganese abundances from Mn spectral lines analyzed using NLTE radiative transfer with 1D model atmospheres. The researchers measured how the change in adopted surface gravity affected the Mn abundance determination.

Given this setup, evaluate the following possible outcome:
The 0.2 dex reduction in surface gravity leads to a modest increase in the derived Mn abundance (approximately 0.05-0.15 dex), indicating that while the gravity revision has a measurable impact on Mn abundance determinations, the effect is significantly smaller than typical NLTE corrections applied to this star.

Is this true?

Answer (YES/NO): NO